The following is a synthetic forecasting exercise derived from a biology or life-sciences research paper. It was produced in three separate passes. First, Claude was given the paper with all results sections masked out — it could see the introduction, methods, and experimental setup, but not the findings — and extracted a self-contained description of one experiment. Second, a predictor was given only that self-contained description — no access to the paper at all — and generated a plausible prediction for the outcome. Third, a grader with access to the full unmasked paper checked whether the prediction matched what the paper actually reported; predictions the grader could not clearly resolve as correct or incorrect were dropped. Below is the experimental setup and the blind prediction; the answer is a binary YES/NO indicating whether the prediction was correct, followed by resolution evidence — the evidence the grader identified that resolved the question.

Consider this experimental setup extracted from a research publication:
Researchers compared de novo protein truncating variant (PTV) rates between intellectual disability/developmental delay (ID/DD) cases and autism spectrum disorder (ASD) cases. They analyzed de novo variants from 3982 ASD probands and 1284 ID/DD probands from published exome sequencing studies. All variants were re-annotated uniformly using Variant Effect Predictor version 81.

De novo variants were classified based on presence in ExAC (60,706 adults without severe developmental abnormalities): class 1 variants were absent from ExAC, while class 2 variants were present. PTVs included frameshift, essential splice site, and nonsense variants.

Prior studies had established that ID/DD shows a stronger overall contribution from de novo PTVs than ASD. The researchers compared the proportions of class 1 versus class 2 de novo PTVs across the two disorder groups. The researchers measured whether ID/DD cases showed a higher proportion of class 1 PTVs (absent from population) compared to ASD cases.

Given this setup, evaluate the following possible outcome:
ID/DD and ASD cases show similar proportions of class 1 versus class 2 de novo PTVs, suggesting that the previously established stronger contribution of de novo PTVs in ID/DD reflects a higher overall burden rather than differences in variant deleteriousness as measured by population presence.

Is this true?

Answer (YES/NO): YES